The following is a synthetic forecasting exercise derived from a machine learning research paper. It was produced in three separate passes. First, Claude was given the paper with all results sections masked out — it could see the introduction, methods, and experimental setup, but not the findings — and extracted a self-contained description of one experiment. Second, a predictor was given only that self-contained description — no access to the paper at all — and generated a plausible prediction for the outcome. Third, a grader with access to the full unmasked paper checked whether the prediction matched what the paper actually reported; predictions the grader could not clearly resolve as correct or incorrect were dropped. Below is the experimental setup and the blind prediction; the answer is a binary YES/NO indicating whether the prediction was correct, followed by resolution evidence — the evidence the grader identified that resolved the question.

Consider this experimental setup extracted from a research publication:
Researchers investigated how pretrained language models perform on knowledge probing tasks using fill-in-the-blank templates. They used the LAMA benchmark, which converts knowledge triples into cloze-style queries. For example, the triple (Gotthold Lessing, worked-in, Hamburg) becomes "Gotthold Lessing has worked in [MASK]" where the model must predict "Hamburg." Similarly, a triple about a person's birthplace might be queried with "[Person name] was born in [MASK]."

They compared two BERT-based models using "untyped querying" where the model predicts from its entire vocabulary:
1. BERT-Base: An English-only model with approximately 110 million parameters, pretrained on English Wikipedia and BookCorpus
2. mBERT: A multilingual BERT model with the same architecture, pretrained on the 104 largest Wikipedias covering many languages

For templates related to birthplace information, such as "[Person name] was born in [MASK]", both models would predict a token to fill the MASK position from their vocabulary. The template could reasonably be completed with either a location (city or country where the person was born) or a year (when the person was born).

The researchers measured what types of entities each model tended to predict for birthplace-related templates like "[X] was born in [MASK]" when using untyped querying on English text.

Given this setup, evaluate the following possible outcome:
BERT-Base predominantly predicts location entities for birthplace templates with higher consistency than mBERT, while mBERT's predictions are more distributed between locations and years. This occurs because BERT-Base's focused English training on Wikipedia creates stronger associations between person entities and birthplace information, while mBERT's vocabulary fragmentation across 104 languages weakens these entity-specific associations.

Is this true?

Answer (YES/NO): NO